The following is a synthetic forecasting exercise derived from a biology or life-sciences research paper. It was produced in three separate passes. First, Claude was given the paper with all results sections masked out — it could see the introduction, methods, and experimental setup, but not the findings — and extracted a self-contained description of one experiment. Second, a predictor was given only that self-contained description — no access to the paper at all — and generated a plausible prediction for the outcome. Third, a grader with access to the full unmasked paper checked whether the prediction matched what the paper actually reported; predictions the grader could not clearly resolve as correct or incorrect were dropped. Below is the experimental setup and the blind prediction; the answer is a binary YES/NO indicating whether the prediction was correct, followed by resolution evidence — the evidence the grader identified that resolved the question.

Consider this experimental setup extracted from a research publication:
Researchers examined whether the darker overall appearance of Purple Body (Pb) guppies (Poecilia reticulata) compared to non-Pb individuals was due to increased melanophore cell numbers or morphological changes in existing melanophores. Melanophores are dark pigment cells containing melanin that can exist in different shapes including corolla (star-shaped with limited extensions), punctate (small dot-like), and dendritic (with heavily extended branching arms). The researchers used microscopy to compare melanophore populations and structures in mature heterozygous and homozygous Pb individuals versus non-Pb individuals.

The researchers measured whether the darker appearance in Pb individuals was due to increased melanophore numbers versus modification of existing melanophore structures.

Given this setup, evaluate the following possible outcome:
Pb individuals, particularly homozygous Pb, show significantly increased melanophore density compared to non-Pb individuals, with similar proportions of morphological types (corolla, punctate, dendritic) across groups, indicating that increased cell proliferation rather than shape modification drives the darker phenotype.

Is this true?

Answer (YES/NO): NO